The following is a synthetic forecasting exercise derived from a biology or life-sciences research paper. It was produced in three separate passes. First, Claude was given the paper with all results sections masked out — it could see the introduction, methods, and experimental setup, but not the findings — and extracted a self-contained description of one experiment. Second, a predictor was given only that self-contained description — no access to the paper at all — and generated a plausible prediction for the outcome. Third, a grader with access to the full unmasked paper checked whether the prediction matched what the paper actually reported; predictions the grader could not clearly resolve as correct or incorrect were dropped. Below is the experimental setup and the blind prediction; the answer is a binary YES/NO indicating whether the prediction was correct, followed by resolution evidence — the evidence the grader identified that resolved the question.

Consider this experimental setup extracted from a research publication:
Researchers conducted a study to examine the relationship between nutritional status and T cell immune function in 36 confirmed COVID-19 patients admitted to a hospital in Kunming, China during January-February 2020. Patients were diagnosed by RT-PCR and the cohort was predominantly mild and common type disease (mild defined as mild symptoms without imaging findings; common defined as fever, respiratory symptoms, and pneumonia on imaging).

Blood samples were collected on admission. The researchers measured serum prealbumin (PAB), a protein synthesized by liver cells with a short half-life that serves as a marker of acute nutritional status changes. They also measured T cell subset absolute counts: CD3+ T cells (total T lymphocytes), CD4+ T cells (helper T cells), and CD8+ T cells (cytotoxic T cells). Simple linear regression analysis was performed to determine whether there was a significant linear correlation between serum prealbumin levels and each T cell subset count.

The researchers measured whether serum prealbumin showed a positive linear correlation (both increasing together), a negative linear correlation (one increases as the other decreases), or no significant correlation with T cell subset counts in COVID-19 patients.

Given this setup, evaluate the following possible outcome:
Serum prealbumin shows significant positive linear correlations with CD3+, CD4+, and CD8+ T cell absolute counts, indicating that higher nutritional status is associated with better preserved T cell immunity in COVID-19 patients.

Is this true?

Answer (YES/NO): YES